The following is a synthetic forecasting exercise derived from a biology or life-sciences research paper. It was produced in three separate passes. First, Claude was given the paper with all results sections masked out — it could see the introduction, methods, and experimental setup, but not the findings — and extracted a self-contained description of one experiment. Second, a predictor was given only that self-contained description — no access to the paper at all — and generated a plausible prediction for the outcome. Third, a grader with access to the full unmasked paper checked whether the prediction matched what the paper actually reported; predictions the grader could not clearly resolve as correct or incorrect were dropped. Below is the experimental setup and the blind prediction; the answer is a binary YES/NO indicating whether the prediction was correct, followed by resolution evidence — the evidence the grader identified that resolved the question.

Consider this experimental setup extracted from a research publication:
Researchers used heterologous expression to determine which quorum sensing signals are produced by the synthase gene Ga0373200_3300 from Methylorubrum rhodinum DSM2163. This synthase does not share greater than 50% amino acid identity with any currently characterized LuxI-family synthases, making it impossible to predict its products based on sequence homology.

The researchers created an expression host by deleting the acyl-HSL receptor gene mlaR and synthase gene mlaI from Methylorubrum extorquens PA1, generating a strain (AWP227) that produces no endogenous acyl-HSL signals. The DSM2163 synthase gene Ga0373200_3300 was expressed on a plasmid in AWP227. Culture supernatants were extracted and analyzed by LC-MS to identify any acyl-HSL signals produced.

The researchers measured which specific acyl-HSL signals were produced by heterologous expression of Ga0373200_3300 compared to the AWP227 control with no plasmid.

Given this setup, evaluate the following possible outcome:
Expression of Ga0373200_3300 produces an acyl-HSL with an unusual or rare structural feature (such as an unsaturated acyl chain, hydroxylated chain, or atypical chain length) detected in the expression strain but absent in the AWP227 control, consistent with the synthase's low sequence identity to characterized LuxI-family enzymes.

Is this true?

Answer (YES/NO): NO